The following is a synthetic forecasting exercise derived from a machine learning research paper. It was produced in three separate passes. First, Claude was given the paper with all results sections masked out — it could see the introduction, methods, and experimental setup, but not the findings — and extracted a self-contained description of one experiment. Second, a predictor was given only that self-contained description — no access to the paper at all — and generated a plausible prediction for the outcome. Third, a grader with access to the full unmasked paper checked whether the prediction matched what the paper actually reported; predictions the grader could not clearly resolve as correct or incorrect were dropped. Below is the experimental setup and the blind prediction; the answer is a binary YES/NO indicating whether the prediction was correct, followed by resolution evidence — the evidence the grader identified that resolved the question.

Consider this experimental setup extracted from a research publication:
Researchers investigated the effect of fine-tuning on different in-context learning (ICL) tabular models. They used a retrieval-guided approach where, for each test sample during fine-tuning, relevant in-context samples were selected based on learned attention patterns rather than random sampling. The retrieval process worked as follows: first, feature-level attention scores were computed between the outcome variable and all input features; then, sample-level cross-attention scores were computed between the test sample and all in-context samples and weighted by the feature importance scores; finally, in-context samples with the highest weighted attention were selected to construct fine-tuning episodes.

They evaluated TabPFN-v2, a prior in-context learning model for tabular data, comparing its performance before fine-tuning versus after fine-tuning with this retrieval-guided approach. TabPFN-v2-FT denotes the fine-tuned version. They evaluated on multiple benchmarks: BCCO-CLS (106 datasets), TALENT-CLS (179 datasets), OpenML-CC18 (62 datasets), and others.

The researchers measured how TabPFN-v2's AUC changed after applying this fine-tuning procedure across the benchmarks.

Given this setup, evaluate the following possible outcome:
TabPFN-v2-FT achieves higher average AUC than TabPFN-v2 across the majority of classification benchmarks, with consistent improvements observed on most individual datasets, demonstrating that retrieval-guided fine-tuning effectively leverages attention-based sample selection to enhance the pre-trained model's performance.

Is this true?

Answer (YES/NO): NO